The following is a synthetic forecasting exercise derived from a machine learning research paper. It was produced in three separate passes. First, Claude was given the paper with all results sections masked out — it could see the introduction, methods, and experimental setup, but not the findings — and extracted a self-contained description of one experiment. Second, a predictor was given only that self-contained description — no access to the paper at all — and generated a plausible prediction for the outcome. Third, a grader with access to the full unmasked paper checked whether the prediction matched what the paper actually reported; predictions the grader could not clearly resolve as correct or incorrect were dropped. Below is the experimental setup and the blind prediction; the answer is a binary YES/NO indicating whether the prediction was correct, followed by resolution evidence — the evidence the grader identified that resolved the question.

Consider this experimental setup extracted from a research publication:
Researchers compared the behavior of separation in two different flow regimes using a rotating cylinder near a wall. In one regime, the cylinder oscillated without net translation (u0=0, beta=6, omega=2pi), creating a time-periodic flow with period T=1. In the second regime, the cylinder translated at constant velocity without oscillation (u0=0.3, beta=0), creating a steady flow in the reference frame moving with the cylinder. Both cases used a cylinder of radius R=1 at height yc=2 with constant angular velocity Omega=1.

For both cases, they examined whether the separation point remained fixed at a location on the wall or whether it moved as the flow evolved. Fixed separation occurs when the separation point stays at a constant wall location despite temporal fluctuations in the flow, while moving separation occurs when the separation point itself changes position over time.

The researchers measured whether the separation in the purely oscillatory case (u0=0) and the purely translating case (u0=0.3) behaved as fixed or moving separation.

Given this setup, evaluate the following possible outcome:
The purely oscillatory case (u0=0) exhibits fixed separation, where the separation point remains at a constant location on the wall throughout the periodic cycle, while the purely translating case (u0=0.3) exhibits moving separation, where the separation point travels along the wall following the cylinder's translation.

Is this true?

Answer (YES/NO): NO